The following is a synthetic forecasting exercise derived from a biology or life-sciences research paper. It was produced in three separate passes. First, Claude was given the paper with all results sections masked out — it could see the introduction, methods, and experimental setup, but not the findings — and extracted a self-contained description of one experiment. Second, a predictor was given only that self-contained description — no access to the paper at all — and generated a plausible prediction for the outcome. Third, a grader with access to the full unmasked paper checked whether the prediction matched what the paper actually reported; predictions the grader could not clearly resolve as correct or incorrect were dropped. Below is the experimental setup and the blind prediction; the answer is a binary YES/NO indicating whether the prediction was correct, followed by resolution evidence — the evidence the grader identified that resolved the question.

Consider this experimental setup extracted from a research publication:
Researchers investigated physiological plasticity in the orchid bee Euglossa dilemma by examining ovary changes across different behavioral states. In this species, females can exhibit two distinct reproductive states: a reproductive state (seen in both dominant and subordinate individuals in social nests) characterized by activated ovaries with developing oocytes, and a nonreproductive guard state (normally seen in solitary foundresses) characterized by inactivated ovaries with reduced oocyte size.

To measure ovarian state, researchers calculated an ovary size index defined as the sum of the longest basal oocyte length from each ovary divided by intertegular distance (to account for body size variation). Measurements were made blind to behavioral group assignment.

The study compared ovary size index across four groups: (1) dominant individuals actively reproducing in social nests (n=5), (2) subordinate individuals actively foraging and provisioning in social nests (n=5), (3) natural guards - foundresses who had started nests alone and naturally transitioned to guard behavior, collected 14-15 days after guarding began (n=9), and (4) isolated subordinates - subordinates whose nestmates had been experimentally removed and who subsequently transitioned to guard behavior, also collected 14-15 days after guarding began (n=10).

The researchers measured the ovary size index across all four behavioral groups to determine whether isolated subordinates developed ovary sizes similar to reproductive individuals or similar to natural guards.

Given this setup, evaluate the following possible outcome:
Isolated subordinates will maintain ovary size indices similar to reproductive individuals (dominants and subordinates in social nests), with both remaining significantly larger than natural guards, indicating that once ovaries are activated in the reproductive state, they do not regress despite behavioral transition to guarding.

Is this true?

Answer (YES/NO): NO